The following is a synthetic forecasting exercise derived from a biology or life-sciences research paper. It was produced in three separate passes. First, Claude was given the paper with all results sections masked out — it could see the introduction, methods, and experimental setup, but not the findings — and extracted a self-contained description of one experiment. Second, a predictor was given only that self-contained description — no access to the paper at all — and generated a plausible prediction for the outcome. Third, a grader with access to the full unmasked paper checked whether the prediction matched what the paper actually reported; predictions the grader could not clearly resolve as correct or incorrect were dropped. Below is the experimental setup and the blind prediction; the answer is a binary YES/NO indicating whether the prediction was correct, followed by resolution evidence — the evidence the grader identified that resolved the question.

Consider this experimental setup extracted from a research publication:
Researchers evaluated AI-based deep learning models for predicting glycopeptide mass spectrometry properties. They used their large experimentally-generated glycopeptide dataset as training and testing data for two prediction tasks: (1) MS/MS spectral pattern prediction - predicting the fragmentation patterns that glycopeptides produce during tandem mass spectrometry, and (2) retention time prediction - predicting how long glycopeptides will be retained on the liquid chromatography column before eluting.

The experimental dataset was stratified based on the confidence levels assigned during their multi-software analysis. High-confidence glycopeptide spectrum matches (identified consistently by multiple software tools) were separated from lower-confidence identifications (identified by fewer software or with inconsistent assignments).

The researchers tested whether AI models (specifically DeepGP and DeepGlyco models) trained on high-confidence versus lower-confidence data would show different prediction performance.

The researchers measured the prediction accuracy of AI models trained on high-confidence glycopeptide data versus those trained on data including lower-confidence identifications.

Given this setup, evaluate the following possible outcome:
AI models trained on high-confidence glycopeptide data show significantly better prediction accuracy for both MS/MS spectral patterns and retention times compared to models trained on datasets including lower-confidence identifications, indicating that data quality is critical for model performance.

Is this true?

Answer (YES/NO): NO